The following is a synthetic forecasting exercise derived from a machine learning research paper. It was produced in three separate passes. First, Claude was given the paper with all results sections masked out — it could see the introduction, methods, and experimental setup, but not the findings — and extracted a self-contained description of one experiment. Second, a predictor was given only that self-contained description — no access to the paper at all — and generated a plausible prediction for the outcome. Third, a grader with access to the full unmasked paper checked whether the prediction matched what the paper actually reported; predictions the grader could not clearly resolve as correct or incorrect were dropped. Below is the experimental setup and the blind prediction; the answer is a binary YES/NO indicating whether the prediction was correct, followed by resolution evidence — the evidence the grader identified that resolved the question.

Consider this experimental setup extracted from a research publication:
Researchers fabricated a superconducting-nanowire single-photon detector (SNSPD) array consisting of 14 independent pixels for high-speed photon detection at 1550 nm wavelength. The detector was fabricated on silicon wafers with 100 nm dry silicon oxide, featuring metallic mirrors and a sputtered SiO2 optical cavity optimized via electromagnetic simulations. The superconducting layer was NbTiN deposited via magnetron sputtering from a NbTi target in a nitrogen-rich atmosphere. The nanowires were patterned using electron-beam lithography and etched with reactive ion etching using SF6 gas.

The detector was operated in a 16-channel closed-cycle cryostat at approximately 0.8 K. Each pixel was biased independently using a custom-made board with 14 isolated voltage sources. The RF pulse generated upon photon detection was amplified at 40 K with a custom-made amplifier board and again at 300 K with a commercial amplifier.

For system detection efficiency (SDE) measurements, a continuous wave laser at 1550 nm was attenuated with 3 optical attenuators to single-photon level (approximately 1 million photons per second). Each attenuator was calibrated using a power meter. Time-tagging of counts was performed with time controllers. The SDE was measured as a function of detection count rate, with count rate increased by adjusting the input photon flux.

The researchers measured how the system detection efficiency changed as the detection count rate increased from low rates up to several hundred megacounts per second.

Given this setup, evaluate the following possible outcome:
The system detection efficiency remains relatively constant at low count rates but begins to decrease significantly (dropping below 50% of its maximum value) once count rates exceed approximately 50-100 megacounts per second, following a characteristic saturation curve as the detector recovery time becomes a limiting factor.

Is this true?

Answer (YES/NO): NO